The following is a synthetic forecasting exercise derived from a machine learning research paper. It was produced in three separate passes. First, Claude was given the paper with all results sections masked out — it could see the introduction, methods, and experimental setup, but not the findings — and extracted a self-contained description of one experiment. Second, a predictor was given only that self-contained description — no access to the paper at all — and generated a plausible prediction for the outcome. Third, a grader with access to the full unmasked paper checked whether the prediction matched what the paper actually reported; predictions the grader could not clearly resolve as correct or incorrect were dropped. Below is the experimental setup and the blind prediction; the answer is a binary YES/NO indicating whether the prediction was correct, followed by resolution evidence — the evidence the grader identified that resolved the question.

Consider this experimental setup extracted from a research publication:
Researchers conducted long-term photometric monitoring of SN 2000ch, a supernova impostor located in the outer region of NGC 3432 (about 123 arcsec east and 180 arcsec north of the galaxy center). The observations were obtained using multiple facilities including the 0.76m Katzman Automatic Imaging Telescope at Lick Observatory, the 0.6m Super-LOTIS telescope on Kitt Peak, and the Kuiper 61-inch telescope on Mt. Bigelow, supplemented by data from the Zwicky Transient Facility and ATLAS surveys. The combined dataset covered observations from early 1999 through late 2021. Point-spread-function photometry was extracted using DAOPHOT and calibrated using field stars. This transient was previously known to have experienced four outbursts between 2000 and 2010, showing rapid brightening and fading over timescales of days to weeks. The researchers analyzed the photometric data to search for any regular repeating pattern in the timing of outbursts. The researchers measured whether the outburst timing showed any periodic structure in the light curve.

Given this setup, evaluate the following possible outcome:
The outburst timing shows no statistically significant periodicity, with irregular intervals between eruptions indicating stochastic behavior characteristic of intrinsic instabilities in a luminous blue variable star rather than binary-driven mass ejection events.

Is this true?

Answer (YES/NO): NO